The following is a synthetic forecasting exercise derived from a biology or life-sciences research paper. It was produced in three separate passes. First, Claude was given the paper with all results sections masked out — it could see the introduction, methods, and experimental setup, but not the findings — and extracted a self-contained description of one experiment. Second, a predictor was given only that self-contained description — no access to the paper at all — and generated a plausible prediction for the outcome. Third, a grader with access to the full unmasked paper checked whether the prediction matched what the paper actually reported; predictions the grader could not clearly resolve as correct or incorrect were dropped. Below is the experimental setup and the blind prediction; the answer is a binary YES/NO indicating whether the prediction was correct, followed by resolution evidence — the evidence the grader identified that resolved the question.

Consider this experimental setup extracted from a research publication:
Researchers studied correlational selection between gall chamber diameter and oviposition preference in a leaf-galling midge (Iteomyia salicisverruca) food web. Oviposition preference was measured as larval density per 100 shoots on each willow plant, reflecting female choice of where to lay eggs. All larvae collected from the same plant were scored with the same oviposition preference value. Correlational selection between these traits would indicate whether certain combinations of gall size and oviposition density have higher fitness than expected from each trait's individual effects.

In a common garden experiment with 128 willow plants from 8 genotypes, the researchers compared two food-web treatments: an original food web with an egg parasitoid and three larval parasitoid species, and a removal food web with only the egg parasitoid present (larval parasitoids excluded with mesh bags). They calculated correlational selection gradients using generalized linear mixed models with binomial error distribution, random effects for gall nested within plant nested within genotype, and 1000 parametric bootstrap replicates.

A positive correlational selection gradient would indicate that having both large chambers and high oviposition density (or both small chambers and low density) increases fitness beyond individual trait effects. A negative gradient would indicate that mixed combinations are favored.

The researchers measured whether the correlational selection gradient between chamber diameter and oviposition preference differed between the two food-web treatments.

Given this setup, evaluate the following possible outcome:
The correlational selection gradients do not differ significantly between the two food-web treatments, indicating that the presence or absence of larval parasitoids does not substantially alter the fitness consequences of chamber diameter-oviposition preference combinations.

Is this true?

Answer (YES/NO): YES